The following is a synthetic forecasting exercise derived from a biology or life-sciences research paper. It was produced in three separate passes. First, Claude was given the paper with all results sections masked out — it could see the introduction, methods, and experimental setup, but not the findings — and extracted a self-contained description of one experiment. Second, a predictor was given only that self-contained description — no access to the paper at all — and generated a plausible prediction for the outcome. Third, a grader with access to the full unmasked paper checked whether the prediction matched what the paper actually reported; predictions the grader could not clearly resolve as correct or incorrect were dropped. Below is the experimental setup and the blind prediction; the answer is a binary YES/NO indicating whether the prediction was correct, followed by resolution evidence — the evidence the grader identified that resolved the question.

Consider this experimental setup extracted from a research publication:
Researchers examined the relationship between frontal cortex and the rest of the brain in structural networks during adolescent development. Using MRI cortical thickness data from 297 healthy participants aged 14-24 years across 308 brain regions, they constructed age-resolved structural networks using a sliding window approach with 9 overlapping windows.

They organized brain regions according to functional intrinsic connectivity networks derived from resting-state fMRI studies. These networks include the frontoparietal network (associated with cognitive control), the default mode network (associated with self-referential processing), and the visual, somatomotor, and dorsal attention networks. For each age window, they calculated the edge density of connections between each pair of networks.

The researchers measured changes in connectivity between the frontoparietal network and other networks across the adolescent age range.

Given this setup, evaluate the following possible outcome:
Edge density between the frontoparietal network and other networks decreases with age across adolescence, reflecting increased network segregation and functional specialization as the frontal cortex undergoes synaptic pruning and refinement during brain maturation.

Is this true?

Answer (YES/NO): YES